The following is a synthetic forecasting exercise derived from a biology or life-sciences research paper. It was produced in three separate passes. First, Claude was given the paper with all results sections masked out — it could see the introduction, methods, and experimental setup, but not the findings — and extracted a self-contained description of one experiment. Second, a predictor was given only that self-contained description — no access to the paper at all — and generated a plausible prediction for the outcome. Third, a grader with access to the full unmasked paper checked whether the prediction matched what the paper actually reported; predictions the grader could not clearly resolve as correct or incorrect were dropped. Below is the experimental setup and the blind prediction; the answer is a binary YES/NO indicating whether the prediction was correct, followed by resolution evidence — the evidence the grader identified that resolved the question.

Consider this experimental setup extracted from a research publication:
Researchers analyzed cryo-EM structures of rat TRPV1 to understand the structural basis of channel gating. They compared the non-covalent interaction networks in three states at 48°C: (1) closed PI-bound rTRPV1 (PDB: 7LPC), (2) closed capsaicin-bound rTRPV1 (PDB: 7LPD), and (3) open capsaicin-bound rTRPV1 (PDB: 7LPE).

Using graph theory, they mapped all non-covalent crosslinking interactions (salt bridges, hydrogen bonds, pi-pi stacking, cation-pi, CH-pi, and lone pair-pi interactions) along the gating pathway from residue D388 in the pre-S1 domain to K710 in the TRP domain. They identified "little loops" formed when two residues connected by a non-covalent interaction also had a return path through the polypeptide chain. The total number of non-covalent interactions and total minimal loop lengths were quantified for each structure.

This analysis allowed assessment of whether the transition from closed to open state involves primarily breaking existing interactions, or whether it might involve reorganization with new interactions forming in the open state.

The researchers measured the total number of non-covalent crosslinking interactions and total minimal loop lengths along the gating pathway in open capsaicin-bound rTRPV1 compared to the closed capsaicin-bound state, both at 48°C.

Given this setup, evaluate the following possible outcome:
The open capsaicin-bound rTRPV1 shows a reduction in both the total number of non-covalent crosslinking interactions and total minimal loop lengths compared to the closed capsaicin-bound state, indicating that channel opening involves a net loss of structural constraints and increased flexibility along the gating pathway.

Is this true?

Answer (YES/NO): YES